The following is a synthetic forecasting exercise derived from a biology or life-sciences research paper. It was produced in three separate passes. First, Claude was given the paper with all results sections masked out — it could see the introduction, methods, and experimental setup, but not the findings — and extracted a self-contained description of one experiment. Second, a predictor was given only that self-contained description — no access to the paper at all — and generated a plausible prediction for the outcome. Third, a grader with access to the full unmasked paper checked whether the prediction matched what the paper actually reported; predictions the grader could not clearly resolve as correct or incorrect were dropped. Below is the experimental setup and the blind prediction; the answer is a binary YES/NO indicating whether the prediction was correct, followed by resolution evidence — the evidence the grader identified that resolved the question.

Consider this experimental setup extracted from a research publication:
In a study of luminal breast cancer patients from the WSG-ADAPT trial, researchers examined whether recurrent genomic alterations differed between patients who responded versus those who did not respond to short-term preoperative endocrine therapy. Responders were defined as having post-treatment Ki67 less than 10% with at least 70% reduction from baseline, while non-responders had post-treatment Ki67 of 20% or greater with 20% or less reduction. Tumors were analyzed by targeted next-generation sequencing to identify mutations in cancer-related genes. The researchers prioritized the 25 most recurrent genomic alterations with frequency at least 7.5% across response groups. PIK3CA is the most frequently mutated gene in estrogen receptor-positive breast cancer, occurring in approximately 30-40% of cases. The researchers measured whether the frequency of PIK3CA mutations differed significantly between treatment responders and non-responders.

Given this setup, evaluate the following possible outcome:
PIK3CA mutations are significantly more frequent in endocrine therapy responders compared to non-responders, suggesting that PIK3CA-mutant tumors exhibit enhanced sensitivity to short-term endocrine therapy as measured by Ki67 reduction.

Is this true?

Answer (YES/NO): NO